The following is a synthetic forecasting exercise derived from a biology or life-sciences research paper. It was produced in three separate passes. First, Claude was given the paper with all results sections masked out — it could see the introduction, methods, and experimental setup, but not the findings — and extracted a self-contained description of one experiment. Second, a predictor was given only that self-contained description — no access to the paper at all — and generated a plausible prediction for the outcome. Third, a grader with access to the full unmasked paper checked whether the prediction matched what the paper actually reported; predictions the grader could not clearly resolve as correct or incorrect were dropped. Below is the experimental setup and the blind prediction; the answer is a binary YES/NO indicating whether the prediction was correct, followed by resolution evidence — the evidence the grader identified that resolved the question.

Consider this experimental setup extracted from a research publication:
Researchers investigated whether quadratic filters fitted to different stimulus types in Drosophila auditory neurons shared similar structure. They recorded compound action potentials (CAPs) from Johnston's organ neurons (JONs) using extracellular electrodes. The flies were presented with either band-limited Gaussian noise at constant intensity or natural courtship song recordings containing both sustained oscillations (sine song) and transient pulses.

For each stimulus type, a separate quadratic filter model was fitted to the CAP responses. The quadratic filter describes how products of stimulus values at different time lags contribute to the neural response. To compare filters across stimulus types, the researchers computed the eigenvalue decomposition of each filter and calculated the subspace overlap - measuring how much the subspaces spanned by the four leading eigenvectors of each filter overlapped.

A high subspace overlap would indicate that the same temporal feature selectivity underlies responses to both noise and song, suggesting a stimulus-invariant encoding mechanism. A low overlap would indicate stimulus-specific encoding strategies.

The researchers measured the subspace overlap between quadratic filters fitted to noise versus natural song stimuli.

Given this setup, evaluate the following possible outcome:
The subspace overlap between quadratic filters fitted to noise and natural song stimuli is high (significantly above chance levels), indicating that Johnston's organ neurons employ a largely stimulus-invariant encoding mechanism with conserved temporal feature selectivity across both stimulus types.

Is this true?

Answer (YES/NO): YES